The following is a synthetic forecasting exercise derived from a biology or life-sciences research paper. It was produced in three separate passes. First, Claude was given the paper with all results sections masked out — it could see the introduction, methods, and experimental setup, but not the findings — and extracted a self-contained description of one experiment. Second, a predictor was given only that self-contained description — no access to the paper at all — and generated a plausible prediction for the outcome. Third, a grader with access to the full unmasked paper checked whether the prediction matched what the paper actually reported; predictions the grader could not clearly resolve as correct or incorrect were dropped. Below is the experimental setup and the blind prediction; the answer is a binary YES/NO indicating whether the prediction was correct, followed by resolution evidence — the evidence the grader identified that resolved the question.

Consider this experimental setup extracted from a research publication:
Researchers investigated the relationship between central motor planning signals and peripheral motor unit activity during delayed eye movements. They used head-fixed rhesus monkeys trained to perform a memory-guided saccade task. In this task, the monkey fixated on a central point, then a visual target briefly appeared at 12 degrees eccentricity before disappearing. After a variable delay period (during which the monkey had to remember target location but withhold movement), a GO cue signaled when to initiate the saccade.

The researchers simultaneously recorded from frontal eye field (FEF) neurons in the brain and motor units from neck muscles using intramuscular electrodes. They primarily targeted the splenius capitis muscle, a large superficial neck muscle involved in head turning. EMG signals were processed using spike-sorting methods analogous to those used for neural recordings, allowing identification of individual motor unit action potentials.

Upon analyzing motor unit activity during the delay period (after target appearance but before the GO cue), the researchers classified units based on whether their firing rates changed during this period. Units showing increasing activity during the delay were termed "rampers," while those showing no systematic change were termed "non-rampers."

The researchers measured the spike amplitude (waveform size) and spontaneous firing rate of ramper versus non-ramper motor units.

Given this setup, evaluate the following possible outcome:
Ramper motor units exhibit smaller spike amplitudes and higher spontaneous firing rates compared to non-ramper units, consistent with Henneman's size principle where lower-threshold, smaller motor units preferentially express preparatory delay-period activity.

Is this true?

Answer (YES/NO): YES